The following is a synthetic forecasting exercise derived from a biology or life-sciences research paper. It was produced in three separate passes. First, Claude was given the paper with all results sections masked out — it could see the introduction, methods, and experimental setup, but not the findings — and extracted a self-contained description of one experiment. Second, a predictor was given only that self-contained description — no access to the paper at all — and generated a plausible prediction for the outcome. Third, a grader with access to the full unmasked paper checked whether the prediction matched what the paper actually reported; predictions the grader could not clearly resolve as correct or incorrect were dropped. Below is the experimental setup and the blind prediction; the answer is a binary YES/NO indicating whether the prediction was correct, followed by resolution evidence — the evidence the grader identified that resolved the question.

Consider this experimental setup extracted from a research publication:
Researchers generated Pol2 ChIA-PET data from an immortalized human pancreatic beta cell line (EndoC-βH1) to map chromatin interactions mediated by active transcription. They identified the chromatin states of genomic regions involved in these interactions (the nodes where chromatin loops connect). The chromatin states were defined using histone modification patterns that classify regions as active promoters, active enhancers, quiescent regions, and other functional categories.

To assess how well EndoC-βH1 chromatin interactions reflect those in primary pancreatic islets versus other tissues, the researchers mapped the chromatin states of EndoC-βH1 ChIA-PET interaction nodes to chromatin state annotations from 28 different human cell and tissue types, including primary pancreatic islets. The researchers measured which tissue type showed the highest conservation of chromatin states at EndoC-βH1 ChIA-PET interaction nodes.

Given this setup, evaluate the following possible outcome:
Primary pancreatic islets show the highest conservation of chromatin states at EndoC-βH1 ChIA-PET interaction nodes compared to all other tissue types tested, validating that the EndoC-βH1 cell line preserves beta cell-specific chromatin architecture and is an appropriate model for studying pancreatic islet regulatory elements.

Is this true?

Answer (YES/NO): YES